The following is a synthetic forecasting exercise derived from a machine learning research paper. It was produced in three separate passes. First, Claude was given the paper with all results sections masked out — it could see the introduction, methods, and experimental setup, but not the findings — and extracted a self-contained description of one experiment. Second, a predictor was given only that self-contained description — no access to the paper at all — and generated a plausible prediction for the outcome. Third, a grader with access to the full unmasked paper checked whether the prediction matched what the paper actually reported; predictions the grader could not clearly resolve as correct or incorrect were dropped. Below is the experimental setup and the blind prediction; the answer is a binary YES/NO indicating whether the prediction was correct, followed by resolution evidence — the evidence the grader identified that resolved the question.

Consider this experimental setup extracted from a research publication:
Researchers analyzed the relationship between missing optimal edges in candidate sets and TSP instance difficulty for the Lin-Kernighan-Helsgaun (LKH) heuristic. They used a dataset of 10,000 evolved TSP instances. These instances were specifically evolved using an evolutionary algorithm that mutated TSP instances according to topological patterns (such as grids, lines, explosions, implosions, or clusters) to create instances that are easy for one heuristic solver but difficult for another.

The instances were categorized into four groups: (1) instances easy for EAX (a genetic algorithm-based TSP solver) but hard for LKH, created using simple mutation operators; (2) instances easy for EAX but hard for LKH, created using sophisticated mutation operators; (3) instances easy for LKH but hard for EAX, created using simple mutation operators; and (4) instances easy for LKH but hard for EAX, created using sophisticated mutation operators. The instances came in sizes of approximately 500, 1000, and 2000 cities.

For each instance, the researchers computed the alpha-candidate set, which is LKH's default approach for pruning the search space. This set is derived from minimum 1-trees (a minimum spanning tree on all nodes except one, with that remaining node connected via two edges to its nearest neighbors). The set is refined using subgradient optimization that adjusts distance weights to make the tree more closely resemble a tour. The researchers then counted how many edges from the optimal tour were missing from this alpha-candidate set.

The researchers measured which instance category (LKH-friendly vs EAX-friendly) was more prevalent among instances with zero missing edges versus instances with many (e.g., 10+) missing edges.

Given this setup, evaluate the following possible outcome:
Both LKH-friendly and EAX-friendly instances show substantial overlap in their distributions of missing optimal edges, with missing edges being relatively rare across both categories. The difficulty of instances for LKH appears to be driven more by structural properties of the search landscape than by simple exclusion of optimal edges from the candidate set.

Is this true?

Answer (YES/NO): NO